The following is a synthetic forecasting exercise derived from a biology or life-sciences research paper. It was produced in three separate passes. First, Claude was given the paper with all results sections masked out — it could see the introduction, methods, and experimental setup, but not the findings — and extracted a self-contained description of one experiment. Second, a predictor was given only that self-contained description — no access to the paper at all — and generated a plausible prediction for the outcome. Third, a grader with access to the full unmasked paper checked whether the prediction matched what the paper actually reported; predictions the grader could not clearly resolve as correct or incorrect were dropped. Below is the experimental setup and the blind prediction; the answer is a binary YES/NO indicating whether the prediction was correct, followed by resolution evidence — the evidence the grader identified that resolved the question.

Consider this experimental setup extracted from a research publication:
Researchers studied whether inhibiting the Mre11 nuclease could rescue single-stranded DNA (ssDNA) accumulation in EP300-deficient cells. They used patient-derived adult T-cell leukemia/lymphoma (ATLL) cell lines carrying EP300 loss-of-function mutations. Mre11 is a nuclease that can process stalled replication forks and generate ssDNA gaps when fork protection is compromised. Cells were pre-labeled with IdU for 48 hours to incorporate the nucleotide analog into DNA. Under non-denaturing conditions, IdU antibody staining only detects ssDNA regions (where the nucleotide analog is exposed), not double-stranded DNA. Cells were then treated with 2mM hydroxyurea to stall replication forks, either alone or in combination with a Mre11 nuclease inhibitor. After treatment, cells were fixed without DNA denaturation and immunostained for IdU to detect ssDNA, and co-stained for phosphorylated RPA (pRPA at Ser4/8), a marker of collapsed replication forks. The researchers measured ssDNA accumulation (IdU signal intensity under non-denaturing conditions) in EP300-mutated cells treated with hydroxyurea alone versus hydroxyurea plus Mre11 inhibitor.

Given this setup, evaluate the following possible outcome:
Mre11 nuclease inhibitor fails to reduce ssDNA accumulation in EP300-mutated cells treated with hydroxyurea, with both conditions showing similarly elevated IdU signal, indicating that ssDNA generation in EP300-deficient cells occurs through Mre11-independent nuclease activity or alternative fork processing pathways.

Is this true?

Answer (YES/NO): NO